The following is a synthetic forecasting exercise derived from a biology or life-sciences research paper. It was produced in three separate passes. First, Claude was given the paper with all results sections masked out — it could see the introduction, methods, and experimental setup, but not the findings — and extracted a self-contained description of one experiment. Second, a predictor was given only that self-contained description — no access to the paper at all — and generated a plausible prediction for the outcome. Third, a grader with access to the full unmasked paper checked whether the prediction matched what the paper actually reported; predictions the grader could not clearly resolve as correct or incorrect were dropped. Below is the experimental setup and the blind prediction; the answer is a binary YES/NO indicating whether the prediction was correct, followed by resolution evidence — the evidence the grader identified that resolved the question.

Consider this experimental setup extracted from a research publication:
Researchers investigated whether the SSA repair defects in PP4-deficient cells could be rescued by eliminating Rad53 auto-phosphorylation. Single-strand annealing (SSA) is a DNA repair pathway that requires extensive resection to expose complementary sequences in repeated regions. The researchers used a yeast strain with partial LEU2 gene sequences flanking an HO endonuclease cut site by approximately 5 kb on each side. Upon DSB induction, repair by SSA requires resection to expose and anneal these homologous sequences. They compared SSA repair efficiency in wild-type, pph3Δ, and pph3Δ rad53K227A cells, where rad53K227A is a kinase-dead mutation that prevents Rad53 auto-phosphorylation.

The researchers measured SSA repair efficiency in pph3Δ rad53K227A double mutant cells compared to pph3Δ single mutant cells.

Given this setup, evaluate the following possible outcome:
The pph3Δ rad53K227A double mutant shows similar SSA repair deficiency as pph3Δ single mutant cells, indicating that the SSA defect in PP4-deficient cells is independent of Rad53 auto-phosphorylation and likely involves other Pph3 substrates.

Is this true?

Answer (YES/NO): NO